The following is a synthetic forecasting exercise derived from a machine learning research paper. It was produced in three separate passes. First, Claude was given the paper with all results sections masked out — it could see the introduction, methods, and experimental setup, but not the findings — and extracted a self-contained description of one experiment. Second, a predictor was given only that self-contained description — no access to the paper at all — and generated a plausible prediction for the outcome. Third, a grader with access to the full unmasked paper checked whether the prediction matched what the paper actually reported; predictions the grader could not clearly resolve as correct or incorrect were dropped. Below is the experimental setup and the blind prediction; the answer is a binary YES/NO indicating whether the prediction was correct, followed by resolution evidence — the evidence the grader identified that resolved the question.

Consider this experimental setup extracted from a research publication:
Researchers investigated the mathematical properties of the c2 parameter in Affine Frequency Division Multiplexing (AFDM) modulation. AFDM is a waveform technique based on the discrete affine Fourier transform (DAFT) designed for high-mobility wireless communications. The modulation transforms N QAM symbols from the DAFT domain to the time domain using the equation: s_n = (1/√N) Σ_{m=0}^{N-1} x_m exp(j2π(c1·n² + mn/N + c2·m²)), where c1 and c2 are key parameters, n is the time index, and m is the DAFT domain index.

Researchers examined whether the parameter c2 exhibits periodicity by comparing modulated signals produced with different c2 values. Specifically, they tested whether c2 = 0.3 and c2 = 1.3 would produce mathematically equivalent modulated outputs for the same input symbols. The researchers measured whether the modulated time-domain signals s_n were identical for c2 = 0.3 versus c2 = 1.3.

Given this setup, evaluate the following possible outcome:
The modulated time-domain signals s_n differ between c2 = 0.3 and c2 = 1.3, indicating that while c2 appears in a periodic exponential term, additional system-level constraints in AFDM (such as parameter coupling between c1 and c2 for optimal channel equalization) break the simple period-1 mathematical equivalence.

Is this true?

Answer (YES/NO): NO